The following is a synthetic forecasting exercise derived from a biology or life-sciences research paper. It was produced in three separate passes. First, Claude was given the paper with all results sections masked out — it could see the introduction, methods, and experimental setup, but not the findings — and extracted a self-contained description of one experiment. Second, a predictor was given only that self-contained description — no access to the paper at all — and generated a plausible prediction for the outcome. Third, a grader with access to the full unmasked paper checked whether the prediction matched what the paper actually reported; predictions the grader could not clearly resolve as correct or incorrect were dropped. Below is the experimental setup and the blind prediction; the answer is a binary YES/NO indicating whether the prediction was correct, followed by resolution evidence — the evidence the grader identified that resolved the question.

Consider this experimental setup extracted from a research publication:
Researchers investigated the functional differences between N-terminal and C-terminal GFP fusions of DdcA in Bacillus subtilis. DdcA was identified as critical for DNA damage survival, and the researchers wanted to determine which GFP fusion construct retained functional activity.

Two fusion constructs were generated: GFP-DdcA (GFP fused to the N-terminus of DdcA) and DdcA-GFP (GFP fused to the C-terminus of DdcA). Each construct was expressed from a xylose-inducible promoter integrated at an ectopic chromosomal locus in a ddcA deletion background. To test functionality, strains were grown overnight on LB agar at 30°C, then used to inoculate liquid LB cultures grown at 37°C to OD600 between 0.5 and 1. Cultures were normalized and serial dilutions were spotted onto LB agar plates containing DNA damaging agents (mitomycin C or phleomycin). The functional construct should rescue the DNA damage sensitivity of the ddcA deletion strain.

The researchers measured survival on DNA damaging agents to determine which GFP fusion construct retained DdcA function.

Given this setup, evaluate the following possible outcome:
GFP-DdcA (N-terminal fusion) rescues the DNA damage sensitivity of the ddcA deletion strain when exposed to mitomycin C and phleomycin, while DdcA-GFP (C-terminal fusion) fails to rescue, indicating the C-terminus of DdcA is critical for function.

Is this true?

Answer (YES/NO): NO